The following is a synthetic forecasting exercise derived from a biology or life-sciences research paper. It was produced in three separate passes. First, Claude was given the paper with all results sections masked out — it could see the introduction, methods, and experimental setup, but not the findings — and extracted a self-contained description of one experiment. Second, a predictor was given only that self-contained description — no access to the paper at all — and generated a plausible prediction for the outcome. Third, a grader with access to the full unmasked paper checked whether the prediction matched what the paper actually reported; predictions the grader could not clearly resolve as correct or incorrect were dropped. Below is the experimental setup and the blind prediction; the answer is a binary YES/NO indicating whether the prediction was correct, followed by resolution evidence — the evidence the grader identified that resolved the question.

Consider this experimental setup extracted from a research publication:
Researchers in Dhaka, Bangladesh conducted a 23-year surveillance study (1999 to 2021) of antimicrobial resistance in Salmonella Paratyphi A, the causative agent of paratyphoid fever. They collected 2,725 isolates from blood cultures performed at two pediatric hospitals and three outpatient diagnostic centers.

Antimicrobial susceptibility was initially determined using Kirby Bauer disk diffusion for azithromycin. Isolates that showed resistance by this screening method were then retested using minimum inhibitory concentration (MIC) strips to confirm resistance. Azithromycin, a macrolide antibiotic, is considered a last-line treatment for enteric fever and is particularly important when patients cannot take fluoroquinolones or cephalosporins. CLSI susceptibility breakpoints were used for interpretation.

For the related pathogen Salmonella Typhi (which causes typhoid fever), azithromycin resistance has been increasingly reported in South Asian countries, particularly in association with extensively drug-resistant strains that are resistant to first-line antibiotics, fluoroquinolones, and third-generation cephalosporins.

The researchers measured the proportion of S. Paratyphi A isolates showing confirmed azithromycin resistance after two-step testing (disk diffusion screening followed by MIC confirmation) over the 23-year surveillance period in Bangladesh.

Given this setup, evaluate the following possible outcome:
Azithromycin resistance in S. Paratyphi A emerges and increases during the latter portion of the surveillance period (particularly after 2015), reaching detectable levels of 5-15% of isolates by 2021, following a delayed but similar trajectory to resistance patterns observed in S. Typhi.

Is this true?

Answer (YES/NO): NO